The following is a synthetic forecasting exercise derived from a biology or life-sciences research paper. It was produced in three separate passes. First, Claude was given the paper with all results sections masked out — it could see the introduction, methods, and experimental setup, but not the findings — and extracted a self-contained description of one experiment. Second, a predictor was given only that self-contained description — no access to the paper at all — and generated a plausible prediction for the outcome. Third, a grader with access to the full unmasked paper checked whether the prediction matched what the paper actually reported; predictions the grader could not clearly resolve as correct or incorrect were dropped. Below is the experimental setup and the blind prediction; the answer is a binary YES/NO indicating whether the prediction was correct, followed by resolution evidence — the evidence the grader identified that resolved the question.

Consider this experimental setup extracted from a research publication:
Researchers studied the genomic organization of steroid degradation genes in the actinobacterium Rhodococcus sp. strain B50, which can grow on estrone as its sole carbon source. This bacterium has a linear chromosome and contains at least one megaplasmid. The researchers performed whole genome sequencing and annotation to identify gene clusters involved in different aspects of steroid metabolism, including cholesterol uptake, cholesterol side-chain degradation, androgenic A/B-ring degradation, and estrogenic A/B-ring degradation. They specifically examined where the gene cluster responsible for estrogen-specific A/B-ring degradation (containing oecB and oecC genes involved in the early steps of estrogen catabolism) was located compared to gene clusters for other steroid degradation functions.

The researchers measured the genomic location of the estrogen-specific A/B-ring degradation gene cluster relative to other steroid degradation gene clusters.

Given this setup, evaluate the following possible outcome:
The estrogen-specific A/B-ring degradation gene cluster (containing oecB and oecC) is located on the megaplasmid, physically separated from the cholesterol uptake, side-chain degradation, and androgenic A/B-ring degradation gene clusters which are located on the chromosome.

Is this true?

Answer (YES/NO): YES